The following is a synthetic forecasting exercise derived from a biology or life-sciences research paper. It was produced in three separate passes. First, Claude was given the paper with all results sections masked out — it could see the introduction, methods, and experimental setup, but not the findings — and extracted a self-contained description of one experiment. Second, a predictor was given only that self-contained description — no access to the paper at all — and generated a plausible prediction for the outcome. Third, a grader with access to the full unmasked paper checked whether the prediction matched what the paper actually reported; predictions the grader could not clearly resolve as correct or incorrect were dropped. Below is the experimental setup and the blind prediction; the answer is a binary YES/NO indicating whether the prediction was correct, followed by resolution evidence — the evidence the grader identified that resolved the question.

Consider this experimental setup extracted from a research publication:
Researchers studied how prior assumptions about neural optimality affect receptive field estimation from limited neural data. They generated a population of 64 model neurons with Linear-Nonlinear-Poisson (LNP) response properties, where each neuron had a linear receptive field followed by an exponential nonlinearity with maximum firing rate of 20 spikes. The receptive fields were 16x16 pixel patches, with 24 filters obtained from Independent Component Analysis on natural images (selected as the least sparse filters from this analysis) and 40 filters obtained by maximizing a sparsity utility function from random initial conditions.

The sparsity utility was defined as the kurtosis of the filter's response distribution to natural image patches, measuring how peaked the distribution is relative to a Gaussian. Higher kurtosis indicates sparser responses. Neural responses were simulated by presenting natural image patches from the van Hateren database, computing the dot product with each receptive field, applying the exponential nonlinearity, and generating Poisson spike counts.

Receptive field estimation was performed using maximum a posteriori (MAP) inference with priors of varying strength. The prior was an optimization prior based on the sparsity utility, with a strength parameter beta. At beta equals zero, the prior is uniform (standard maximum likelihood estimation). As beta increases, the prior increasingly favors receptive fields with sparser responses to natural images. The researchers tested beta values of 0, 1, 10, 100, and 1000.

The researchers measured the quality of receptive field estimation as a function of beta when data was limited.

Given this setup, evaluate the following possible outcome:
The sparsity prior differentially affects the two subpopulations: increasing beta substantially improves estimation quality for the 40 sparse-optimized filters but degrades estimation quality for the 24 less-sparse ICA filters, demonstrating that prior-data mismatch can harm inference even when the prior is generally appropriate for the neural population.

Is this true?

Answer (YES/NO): NO